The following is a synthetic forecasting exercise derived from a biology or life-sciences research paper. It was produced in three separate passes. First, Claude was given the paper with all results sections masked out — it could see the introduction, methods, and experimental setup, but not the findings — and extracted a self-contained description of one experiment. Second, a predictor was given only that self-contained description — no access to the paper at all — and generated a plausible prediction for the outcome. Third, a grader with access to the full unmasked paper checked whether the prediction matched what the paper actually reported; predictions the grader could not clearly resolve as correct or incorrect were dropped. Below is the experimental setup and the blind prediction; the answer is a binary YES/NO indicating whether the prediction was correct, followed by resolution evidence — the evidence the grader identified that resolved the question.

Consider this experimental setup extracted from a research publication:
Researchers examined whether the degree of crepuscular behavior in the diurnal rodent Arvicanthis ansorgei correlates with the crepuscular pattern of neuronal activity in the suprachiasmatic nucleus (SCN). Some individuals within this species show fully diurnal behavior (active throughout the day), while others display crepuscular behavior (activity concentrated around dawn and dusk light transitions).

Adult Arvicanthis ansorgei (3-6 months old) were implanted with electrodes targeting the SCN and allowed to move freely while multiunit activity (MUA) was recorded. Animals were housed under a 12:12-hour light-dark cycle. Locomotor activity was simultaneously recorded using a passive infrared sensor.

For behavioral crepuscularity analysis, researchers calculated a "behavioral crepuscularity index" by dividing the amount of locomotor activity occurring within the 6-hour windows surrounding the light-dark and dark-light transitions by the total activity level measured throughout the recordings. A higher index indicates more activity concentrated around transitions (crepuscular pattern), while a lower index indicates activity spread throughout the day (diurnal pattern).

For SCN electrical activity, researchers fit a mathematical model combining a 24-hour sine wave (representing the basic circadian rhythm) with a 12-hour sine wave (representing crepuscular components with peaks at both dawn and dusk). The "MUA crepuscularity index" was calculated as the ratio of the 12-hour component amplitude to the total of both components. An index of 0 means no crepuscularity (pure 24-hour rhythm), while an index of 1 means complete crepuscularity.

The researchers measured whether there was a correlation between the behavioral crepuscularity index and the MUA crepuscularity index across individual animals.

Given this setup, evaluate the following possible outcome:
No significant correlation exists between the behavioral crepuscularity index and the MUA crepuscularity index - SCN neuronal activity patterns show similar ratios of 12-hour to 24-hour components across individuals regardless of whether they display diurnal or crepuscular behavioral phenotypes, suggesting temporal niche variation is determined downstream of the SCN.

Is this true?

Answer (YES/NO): NO